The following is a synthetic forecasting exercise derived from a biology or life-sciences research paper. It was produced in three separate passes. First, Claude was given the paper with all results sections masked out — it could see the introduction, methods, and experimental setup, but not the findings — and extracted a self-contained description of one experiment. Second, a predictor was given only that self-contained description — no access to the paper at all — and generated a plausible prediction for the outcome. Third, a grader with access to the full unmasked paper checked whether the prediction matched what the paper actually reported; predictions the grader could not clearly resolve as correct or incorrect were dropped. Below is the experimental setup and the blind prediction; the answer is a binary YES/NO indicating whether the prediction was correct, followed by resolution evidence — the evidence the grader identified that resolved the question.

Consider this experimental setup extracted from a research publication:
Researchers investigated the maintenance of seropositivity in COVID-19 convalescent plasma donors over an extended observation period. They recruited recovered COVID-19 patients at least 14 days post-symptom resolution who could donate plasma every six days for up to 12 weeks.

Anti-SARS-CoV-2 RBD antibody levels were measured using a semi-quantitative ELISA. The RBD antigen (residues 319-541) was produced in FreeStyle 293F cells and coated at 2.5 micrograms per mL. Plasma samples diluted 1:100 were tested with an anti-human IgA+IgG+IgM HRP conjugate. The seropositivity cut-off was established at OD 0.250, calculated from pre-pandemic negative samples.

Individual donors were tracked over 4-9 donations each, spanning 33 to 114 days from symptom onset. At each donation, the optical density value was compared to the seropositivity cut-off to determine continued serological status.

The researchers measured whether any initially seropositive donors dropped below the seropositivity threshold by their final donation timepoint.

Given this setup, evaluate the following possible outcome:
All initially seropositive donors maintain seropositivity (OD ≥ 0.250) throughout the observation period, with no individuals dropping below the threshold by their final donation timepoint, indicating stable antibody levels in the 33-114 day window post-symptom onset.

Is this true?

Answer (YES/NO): NO